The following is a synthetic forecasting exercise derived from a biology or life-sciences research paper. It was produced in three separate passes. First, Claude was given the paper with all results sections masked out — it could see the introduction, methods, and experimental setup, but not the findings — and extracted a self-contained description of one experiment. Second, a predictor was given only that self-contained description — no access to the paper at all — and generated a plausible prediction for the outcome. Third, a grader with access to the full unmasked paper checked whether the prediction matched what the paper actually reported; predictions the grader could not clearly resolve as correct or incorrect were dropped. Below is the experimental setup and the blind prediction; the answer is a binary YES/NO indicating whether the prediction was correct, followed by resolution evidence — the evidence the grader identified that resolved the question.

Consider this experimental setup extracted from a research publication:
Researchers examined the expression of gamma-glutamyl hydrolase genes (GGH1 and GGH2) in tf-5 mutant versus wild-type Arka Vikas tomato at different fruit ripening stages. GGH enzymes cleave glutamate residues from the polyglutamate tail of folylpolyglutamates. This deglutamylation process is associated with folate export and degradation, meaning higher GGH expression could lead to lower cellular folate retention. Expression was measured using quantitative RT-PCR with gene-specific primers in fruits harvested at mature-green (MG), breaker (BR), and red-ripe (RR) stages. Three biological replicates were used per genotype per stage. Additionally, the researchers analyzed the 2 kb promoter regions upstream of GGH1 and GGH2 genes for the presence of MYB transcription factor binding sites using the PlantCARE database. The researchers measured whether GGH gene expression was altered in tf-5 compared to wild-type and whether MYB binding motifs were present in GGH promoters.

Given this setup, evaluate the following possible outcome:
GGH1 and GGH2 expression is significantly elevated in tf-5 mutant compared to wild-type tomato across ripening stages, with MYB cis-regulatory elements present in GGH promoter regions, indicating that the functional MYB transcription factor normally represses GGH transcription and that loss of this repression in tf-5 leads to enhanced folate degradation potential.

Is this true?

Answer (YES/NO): NO